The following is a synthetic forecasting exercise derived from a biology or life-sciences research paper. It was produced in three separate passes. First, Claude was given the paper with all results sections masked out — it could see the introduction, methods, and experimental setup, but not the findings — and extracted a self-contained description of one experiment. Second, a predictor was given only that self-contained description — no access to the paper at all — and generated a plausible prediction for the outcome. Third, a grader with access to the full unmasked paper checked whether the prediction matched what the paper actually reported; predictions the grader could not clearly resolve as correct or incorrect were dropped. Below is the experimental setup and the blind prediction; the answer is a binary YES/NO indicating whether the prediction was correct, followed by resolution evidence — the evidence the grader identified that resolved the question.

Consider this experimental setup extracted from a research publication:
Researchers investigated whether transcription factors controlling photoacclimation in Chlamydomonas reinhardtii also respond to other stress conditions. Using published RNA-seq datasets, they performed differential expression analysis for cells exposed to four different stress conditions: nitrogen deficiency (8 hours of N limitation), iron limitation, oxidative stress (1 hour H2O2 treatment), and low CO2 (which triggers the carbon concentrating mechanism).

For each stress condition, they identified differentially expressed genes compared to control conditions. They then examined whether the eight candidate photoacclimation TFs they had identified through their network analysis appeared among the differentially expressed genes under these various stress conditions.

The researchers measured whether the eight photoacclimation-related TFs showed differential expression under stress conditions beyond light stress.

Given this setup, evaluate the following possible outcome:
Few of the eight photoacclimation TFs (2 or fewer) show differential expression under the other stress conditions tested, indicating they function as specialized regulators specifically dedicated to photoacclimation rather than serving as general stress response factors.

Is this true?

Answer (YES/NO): NO